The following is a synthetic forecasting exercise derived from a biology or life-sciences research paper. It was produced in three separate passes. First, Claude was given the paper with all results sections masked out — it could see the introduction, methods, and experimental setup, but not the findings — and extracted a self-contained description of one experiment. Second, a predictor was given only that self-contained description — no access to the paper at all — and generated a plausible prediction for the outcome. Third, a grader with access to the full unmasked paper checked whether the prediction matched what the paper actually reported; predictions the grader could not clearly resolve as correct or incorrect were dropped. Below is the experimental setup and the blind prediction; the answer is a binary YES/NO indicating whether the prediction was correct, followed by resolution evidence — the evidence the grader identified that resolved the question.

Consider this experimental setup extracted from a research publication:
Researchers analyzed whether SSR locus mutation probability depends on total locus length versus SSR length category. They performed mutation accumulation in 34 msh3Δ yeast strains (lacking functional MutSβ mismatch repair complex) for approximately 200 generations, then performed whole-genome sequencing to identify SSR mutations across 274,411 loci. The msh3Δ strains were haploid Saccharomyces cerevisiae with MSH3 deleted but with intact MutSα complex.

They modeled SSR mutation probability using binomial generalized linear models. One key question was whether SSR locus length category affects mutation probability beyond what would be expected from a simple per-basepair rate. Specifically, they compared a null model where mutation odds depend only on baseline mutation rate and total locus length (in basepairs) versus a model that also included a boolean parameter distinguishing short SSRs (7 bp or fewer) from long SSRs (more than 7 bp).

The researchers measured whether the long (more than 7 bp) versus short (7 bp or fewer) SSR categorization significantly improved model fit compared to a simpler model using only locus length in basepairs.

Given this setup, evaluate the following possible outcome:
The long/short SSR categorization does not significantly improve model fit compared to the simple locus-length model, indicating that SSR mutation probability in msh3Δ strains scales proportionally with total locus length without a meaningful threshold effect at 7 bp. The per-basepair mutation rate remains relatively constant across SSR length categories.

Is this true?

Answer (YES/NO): NO